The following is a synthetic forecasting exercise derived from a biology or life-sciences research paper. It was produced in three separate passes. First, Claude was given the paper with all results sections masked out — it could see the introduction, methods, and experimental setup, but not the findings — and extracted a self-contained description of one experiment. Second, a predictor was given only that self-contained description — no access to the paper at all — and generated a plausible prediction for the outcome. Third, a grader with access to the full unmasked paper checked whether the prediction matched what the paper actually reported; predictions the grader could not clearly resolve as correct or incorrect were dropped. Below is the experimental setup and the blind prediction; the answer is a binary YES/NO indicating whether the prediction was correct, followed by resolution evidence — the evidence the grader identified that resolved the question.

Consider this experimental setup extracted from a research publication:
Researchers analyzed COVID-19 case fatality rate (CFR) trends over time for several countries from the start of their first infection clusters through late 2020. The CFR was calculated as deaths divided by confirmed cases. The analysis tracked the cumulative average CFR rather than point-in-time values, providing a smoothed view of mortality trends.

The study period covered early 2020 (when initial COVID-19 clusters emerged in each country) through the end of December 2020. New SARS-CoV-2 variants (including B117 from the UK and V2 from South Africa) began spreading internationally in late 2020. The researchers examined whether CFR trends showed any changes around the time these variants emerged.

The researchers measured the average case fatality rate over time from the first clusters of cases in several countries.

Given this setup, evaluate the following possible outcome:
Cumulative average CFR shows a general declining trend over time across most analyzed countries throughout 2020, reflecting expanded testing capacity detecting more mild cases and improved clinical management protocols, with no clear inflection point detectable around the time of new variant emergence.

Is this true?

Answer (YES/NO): NO